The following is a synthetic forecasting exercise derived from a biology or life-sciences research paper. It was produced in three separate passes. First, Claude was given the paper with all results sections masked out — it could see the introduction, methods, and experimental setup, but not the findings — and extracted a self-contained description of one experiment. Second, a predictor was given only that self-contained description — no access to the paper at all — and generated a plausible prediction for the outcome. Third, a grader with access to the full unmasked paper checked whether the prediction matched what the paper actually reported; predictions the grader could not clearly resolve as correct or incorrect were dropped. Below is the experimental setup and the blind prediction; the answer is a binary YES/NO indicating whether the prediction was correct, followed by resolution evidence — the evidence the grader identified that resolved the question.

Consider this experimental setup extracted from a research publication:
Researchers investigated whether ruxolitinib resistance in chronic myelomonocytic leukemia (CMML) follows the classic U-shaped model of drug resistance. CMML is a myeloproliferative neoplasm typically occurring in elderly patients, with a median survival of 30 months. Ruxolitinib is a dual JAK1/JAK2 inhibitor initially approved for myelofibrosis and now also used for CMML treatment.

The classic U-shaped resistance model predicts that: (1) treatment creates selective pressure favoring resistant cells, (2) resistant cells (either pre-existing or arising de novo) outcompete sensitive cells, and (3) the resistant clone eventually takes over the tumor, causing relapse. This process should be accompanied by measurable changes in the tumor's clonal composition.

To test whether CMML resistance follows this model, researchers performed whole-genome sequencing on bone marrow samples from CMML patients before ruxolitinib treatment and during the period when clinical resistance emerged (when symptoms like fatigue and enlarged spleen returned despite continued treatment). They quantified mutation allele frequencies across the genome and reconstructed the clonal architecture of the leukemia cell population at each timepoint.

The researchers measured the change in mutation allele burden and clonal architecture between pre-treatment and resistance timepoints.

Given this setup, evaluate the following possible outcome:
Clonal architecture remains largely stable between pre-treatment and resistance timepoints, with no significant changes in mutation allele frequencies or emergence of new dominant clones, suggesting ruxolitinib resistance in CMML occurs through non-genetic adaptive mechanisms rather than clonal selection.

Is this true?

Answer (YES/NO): YES